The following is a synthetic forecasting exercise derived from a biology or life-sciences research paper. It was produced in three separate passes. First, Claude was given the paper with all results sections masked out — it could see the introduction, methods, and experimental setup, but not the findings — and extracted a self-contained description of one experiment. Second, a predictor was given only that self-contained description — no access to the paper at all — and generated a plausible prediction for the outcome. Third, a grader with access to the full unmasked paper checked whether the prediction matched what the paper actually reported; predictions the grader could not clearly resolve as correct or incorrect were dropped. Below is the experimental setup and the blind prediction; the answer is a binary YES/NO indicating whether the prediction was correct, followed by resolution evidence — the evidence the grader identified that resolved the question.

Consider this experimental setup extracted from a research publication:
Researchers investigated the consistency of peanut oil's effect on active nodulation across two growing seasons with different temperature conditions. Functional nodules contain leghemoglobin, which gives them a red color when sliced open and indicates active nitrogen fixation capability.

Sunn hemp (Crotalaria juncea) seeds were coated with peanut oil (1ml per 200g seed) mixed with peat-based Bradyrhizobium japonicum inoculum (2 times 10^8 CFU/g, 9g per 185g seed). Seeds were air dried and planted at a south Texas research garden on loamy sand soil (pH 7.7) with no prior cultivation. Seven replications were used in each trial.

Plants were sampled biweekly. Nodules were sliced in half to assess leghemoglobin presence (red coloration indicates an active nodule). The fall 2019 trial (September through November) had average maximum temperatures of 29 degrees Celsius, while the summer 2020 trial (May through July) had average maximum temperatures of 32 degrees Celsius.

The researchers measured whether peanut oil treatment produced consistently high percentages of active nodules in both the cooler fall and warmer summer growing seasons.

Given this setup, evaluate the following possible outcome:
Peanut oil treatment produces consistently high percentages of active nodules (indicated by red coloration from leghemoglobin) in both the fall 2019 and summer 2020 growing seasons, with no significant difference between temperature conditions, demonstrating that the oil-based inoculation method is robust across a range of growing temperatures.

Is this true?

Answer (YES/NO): YES